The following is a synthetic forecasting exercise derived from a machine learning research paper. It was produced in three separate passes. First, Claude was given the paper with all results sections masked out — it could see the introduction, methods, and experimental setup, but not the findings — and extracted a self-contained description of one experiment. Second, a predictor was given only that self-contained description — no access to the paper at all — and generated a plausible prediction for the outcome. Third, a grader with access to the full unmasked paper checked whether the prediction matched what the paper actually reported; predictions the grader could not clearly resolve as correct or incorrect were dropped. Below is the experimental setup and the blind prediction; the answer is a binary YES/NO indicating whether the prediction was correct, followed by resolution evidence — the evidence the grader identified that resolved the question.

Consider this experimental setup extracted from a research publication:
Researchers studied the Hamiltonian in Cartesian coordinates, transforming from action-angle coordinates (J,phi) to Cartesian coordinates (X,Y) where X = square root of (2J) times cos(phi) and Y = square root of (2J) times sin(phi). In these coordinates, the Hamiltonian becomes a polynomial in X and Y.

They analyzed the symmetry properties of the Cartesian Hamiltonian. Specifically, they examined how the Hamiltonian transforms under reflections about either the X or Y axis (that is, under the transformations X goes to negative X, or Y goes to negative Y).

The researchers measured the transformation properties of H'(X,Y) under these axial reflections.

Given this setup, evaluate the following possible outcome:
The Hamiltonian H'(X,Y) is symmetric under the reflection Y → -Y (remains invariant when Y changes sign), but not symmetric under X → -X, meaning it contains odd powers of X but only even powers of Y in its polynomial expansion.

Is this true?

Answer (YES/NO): NO